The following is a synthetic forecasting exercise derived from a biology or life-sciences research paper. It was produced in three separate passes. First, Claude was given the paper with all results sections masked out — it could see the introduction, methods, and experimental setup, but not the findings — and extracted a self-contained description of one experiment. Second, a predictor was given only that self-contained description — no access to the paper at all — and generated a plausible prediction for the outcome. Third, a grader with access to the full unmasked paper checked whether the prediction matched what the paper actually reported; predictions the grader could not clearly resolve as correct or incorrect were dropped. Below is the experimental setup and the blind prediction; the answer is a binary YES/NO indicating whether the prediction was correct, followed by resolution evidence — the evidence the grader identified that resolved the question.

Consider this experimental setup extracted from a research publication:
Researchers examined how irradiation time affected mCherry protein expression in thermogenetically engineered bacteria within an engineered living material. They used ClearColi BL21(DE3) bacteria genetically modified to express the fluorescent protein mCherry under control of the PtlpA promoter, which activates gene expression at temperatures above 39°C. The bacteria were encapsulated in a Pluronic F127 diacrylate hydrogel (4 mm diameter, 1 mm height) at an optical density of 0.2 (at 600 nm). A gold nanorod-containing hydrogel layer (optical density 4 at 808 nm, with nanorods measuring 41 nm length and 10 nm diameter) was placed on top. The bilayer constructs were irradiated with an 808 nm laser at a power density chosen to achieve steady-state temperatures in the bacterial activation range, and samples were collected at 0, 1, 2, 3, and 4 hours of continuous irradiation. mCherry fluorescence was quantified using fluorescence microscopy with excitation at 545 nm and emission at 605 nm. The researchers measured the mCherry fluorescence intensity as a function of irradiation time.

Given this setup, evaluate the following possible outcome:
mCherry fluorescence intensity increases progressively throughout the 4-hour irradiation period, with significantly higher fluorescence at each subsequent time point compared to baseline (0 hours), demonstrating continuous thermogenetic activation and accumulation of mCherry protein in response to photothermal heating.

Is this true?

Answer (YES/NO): YES